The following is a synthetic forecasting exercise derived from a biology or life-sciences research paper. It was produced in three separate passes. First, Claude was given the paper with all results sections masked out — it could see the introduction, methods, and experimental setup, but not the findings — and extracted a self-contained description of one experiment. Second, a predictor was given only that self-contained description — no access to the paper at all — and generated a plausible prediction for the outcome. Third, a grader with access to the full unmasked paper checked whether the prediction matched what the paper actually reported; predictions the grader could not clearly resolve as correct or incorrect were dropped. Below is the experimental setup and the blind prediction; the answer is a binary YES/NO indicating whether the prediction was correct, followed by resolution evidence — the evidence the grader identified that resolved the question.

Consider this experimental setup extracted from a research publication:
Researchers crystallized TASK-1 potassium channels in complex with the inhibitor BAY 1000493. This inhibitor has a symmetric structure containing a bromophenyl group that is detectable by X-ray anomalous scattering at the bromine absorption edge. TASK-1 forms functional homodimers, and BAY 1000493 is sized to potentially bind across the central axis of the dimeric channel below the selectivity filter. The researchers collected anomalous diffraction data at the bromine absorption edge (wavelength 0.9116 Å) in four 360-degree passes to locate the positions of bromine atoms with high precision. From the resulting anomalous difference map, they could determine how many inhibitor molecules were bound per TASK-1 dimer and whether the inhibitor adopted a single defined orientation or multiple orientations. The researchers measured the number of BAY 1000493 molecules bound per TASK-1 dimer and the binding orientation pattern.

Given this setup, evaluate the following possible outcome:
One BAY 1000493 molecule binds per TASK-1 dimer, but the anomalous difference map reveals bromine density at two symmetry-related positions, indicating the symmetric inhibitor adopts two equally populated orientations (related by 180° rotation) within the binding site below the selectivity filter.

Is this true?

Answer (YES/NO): YES